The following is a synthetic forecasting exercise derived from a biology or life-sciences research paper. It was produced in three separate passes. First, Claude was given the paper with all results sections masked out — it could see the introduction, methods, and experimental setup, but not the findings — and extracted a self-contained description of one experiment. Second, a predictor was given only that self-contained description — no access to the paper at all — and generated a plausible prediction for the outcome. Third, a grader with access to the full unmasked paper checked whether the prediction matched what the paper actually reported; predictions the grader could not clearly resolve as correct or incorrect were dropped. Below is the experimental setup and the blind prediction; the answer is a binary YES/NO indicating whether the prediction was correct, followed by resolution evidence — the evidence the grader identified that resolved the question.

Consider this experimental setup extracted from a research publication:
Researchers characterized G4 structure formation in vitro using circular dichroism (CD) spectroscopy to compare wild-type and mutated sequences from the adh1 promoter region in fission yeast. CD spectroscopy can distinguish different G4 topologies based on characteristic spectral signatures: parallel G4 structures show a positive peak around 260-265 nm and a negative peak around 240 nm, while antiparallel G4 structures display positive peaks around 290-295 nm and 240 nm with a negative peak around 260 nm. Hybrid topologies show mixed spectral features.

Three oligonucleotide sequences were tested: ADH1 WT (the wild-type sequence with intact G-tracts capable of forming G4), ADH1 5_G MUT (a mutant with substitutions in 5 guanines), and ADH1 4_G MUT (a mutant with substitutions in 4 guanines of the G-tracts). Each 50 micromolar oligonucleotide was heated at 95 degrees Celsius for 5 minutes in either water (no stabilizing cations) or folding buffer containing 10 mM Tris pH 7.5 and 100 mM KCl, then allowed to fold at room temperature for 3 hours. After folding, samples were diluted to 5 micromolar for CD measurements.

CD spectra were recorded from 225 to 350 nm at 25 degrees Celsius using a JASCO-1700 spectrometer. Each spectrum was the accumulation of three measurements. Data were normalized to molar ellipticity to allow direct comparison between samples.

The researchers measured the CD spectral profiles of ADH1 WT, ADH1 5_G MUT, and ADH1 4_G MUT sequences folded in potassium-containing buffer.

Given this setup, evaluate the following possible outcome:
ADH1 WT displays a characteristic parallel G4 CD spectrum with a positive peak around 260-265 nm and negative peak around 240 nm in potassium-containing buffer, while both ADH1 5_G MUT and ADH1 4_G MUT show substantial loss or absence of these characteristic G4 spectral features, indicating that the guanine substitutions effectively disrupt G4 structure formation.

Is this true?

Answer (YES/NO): NO